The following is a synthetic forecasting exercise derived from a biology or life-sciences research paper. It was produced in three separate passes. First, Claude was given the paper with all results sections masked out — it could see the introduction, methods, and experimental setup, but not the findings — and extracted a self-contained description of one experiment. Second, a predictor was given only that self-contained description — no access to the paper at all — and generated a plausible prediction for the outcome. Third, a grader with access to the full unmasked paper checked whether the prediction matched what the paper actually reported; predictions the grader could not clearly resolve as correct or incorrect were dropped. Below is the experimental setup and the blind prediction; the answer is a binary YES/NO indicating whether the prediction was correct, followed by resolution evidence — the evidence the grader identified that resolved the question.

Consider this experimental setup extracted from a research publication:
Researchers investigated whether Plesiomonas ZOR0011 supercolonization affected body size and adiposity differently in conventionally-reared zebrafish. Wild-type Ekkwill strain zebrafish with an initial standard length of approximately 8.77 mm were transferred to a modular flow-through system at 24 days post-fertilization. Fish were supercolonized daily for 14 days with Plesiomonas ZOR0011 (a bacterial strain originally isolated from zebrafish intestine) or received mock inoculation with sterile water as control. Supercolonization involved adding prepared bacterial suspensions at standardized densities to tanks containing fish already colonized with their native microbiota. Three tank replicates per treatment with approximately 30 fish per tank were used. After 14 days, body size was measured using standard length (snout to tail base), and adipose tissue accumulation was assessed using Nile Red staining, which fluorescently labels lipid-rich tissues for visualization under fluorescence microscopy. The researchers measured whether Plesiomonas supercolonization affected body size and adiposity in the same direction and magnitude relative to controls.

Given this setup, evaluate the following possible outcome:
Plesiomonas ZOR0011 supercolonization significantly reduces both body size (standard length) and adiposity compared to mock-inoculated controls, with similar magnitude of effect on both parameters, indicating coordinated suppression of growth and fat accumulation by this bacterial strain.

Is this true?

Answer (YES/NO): NO